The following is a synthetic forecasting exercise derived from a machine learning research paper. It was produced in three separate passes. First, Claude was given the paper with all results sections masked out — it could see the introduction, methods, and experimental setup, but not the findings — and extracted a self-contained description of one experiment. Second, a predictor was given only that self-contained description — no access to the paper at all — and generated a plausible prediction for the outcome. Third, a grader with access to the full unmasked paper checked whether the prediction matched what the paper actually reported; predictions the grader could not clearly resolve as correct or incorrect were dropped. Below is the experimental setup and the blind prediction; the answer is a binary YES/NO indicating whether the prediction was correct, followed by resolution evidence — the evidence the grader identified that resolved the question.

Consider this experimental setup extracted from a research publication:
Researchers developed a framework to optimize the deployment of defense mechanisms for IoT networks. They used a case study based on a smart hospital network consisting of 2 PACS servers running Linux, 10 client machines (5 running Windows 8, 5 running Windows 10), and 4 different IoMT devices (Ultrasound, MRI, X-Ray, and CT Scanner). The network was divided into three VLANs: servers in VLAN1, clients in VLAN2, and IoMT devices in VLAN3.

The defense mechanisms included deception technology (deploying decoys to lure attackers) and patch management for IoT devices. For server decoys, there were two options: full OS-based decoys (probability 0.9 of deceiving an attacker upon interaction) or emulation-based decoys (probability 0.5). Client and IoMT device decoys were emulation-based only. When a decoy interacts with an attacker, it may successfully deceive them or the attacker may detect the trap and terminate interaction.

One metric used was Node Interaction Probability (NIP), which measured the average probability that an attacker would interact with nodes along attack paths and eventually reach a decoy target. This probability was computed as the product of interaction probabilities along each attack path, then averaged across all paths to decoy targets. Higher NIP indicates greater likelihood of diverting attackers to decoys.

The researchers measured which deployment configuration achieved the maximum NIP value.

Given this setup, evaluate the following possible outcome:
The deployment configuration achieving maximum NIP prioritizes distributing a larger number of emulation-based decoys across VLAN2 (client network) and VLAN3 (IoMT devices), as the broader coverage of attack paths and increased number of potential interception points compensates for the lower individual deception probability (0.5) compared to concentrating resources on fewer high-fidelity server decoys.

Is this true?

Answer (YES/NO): NO